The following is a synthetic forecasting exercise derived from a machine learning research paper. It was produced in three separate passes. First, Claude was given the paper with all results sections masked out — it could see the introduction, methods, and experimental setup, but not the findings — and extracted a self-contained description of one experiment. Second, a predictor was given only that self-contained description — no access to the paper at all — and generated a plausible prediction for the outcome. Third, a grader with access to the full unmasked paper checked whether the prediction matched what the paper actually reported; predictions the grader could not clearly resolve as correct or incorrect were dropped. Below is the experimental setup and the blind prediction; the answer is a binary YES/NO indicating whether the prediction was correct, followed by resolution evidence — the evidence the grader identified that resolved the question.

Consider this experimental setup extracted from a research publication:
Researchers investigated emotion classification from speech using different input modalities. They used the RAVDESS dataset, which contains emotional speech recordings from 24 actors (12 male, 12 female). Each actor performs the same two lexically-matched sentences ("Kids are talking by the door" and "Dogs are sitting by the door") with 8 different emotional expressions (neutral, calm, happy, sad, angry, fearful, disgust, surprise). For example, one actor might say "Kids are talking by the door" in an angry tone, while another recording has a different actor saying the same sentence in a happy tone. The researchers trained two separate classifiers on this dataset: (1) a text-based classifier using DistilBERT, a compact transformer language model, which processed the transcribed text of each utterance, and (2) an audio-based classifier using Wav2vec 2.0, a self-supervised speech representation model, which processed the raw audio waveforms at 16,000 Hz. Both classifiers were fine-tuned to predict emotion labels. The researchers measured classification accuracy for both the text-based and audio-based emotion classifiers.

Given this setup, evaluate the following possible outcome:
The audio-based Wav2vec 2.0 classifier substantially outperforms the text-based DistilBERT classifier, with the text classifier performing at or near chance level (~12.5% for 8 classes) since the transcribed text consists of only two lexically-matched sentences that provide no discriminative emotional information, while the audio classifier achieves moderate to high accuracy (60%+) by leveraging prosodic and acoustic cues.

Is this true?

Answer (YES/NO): YES